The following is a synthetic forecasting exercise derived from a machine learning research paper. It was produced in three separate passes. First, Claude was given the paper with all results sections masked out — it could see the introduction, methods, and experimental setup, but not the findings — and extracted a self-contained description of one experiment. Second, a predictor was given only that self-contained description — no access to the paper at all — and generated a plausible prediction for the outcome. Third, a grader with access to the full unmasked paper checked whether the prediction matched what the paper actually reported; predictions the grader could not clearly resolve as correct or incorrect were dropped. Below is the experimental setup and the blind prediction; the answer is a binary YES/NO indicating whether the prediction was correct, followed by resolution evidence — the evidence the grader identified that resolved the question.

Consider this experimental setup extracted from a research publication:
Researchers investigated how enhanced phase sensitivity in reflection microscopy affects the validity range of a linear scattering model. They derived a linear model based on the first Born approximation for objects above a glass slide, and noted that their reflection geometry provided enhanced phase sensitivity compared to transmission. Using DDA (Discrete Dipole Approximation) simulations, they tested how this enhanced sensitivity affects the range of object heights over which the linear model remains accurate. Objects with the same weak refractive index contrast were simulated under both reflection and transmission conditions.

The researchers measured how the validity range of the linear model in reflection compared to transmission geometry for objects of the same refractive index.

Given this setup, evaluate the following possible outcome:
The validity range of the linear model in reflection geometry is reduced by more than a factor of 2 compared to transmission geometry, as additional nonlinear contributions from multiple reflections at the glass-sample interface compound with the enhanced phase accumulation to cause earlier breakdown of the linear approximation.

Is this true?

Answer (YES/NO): NO